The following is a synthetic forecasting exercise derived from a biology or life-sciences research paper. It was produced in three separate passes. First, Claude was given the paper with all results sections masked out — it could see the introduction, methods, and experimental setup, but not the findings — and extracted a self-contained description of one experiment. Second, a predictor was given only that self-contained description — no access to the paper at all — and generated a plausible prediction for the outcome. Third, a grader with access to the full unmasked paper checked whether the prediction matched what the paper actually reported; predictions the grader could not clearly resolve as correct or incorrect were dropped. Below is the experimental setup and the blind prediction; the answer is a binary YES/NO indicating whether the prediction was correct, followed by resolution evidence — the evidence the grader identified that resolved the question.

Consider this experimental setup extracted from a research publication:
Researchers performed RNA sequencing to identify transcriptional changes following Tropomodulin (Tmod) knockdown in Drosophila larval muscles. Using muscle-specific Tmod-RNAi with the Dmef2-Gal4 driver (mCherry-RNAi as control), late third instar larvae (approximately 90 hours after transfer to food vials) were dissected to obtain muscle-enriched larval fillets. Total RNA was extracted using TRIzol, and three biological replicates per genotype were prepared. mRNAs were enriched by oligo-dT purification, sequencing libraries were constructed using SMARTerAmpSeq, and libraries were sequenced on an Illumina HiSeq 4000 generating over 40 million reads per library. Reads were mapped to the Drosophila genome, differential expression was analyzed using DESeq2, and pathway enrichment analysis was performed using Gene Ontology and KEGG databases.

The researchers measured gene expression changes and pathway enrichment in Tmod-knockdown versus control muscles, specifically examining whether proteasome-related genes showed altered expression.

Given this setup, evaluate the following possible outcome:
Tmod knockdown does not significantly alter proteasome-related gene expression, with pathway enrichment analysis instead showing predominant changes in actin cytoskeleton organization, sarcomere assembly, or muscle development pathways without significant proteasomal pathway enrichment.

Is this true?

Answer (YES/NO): NO